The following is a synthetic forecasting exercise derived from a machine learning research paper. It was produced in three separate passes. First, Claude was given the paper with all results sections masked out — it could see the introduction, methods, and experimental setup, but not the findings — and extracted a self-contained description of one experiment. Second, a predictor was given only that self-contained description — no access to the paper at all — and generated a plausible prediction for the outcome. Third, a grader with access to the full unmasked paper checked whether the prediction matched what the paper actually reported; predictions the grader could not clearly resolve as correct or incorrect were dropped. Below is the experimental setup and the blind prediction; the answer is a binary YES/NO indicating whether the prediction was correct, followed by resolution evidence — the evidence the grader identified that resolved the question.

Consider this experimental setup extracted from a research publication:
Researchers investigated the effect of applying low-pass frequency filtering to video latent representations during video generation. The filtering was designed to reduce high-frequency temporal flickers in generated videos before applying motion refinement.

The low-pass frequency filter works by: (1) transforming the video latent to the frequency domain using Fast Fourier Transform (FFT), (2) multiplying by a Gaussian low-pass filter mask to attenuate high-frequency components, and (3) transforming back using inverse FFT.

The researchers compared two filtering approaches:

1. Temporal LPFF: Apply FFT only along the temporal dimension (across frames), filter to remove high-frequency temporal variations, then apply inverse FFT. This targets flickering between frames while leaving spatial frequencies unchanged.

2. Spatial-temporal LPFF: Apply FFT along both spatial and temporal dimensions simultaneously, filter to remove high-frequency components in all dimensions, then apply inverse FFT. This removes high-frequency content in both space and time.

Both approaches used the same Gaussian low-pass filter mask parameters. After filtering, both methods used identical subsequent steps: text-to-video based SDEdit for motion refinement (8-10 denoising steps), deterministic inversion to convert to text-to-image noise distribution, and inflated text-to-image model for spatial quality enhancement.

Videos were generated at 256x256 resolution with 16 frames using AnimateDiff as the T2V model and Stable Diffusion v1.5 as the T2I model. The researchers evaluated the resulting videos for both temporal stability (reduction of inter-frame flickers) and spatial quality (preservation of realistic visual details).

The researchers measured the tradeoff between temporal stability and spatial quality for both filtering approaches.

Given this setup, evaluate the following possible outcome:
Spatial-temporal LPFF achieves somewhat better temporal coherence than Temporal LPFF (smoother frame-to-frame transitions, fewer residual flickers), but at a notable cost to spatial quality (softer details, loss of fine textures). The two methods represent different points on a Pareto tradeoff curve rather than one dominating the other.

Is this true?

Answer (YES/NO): NO